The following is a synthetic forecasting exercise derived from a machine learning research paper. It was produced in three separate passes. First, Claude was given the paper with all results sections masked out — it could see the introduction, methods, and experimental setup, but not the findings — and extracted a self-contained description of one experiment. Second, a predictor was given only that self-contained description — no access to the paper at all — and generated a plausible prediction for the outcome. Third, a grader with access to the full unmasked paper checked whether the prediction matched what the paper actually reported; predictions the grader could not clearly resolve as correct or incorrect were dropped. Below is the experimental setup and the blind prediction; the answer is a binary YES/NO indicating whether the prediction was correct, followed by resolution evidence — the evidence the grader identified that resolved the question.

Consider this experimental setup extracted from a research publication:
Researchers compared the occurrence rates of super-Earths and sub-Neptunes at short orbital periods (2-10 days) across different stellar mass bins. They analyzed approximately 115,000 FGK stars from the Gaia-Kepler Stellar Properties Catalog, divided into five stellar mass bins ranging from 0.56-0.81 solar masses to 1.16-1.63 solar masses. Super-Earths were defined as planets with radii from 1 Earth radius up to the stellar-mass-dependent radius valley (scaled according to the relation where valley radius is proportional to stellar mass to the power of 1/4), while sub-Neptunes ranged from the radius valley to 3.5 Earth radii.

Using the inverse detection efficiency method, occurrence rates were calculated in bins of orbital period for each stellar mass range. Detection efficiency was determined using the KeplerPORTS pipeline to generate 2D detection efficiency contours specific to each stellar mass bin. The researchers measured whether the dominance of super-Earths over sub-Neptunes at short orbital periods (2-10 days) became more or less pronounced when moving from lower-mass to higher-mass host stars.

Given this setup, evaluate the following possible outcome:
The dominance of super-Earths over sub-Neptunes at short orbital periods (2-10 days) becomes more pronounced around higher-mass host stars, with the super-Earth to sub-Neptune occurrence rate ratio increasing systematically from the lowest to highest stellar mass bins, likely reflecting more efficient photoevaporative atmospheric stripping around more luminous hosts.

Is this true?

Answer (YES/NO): NO